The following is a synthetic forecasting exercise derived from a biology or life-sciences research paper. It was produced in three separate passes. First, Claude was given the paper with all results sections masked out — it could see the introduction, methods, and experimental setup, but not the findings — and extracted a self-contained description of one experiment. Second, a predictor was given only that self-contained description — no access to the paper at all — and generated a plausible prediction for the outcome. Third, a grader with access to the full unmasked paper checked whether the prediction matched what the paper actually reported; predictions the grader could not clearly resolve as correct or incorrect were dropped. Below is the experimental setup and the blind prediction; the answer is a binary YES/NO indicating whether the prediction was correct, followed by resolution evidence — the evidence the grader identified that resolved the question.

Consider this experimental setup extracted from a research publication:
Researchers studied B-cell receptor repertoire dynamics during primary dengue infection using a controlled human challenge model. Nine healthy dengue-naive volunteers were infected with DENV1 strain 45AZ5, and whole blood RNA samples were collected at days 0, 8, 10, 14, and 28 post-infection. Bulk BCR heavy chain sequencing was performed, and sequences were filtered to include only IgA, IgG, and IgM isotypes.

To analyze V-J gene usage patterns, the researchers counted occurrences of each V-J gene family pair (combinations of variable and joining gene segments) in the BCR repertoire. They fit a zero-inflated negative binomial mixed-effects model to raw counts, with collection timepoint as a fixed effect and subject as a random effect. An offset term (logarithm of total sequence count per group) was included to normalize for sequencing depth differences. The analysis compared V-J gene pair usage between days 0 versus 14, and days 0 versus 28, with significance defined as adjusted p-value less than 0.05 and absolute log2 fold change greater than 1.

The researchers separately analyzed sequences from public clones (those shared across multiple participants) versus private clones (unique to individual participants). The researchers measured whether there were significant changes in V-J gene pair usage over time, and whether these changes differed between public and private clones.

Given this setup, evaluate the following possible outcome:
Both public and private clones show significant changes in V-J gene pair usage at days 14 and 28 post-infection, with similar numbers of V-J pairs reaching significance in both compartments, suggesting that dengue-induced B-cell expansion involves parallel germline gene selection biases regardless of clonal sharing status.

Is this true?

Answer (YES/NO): NO